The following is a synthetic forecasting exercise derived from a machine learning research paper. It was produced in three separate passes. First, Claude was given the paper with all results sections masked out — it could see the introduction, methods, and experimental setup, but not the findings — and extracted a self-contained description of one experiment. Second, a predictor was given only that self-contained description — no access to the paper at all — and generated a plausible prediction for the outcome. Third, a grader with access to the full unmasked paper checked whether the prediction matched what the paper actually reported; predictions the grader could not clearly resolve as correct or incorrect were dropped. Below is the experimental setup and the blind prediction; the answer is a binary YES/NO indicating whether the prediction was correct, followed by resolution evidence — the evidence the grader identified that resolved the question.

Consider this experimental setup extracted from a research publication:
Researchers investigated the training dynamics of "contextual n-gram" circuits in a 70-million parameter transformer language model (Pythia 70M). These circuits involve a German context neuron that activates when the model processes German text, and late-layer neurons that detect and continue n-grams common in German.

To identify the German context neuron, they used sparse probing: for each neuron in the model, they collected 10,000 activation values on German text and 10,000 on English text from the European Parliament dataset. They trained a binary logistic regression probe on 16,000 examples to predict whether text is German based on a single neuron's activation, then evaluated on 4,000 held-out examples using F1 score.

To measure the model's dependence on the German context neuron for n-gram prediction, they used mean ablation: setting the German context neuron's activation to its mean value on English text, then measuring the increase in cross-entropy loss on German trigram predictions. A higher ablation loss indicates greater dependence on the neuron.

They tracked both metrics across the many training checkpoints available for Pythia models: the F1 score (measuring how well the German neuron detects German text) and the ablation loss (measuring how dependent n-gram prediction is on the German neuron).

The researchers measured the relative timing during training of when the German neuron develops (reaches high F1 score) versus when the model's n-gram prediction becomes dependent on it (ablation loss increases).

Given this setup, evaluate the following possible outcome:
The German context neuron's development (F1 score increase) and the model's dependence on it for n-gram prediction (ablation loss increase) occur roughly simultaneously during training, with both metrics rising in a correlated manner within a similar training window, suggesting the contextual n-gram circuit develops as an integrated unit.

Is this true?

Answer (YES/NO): NO